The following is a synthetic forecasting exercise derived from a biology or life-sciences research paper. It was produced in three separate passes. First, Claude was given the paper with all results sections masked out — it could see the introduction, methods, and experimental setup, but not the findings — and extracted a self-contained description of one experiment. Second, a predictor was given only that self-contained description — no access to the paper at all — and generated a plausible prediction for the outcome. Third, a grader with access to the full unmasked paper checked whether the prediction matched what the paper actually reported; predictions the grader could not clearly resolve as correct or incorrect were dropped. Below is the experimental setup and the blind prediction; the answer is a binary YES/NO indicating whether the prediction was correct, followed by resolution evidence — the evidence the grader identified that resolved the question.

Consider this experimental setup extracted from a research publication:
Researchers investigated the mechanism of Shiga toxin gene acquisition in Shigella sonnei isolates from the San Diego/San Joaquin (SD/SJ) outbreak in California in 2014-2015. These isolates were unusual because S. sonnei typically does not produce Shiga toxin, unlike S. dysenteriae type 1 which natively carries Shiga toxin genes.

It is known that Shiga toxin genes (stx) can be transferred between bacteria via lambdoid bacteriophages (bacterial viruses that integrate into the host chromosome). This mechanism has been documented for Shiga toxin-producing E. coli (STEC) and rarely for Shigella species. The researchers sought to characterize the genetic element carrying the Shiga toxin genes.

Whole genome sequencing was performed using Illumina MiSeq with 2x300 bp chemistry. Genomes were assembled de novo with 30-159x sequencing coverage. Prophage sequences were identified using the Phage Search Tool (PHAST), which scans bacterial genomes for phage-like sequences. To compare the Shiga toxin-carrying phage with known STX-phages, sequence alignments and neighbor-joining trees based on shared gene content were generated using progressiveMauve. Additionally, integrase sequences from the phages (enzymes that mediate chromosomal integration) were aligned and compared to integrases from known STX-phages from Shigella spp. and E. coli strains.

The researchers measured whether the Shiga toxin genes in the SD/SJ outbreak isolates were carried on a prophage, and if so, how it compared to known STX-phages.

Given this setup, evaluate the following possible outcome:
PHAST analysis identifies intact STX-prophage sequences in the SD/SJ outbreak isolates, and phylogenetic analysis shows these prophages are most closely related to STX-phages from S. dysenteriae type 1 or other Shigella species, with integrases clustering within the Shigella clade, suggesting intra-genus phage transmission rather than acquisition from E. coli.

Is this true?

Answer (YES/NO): NO